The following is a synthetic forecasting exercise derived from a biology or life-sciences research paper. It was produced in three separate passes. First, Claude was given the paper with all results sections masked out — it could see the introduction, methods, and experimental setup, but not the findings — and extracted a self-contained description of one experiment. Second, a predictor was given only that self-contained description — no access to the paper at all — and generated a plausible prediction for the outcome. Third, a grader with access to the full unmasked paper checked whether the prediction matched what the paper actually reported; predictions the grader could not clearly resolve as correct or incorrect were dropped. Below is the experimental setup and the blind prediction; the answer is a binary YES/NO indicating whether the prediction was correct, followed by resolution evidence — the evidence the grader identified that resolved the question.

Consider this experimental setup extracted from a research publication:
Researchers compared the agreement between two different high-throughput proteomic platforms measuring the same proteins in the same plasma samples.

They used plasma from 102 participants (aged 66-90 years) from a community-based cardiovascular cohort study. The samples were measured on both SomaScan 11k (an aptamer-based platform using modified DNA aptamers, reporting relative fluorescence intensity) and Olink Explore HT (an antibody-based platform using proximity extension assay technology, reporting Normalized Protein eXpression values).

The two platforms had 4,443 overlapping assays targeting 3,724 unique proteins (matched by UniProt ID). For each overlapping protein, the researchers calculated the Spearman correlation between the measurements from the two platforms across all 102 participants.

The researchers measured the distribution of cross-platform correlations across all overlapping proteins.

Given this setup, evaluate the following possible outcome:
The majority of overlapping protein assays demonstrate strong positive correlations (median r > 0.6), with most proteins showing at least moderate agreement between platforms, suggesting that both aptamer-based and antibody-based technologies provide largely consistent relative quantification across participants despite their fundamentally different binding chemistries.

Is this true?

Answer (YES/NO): NO